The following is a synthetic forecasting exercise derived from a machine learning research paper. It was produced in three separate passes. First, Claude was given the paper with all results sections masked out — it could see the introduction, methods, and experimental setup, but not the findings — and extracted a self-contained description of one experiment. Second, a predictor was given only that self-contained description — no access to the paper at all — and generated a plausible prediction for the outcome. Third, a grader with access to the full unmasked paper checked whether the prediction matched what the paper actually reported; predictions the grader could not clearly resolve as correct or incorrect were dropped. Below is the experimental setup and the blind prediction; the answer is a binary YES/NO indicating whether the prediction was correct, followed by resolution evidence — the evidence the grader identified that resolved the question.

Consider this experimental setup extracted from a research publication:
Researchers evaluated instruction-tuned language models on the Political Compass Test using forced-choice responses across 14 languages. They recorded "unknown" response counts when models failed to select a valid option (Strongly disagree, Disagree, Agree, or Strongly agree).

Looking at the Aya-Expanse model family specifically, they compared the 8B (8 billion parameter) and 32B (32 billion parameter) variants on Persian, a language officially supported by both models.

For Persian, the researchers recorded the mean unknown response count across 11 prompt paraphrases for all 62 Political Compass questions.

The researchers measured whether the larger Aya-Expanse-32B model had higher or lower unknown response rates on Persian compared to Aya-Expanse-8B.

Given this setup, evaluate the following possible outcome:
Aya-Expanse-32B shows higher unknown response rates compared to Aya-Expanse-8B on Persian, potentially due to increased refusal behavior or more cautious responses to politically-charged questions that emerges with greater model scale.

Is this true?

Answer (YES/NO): YES